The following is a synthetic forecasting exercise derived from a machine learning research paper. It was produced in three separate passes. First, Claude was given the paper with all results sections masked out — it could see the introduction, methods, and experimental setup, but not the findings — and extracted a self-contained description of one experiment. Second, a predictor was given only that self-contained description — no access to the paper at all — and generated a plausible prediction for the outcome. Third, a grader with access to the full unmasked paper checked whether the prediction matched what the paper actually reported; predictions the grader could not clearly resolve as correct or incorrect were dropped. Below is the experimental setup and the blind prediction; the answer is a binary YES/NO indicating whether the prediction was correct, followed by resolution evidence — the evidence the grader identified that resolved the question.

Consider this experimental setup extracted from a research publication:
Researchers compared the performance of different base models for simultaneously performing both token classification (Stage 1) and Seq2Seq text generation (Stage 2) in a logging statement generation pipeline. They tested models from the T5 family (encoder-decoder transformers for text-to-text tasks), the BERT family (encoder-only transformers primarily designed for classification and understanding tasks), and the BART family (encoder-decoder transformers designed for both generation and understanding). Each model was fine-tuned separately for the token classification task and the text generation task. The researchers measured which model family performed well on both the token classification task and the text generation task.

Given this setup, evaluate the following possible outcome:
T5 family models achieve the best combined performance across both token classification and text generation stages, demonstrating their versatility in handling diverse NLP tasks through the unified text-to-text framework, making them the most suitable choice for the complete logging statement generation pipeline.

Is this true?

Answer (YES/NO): NO